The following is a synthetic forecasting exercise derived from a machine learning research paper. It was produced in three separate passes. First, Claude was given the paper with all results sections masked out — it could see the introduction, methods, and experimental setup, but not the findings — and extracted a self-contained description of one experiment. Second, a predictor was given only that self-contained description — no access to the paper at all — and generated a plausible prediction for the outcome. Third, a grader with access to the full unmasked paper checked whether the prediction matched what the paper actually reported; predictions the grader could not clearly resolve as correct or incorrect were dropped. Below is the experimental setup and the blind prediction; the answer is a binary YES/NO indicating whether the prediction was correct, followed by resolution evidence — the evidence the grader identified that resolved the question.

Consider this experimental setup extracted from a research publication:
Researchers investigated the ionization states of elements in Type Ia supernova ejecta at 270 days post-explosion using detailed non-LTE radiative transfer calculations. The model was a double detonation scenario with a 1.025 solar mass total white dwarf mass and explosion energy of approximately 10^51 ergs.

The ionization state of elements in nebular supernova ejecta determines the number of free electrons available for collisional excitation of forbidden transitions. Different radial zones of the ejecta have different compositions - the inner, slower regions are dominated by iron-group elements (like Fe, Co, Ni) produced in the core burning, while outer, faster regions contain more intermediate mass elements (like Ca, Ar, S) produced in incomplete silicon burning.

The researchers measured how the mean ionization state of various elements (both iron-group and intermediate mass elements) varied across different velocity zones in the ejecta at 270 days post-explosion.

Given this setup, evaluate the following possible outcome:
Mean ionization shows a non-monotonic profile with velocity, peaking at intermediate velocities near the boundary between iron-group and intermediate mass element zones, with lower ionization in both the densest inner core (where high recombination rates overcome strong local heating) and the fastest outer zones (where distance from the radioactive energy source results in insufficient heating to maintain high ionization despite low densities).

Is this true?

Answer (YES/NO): NO